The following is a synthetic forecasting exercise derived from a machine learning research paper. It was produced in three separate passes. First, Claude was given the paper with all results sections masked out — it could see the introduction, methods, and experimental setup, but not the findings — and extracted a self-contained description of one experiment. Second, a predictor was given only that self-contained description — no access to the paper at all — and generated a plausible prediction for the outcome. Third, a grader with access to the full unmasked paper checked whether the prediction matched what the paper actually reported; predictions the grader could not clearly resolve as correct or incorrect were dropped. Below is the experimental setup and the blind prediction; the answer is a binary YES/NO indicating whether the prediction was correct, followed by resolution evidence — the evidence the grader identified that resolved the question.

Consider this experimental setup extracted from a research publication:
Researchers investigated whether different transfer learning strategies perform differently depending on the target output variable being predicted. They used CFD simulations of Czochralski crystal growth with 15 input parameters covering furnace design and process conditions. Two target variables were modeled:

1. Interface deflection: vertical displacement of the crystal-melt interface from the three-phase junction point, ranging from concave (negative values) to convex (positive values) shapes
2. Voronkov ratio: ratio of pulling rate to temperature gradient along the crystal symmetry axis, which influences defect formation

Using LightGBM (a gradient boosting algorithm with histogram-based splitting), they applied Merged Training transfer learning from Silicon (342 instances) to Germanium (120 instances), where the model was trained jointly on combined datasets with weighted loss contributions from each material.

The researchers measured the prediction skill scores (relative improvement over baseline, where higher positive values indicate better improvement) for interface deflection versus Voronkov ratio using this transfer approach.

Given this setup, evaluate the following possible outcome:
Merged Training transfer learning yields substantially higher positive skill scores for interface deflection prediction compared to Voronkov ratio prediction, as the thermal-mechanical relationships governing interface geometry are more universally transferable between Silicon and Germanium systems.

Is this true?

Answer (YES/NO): NO